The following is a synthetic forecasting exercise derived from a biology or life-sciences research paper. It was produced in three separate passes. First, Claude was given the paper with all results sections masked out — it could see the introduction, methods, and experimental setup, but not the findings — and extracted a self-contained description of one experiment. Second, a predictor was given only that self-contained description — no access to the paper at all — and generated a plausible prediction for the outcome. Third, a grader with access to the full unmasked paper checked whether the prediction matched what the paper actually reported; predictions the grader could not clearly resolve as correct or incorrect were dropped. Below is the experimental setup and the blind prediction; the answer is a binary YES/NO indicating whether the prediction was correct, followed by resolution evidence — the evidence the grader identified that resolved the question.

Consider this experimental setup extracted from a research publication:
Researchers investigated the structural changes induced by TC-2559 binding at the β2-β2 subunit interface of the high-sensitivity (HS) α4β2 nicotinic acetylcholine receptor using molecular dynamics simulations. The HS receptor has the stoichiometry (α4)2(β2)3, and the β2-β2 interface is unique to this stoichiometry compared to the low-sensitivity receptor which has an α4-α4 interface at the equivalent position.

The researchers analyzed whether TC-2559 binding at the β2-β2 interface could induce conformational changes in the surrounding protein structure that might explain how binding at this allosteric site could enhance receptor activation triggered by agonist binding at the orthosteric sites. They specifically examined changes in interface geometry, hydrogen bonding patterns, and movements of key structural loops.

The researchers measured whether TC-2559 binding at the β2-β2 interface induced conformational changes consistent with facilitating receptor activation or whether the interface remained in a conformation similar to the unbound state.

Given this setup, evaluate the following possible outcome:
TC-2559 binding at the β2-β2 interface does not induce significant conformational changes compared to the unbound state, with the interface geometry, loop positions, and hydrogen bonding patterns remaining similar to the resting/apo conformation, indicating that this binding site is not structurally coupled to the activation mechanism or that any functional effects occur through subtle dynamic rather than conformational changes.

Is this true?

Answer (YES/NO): NO